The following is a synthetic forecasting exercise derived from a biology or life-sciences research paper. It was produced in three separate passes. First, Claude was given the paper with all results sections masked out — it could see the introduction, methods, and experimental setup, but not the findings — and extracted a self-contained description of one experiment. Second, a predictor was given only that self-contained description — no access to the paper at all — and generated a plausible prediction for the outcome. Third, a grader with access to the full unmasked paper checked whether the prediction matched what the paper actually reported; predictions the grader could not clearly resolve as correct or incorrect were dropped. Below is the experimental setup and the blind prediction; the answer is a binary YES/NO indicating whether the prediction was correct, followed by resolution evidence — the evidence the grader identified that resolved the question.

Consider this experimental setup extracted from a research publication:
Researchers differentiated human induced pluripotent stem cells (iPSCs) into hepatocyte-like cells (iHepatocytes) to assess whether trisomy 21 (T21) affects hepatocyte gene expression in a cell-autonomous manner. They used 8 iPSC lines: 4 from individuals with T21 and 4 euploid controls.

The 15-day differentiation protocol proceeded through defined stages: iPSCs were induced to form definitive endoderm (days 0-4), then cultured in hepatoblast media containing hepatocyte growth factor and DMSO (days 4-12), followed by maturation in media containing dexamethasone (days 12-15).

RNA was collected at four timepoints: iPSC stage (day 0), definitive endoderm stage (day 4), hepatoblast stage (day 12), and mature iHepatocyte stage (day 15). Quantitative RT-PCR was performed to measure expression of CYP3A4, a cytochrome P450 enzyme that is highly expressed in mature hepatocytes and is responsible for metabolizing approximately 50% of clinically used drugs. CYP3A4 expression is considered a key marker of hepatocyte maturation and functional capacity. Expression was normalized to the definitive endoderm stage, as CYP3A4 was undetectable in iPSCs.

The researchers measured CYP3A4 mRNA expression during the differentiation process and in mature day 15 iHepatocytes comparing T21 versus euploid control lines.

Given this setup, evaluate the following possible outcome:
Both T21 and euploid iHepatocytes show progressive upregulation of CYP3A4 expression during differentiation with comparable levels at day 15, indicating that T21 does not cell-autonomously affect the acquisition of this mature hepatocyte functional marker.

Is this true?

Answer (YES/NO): NO